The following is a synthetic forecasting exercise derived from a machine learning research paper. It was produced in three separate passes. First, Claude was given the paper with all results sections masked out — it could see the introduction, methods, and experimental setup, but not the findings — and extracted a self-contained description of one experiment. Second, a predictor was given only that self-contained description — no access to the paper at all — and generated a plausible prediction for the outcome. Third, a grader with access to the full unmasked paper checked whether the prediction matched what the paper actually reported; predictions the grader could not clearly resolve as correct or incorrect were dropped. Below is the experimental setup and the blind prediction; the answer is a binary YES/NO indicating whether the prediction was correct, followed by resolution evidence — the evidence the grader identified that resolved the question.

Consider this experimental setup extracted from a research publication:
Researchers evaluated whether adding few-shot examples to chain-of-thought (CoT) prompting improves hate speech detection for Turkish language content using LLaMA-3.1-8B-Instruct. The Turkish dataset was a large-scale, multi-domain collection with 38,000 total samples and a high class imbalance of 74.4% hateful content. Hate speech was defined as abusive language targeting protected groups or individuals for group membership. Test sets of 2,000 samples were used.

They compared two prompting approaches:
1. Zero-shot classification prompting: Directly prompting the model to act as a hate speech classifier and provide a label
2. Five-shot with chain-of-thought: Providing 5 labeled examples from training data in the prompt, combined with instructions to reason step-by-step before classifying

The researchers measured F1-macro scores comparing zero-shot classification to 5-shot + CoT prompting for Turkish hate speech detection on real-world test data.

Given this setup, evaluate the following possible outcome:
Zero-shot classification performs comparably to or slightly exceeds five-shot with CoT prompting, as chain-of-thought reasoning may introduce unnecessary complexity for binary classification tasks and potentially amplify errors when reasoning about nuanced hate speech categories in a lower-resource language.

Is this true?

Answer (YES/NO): NO